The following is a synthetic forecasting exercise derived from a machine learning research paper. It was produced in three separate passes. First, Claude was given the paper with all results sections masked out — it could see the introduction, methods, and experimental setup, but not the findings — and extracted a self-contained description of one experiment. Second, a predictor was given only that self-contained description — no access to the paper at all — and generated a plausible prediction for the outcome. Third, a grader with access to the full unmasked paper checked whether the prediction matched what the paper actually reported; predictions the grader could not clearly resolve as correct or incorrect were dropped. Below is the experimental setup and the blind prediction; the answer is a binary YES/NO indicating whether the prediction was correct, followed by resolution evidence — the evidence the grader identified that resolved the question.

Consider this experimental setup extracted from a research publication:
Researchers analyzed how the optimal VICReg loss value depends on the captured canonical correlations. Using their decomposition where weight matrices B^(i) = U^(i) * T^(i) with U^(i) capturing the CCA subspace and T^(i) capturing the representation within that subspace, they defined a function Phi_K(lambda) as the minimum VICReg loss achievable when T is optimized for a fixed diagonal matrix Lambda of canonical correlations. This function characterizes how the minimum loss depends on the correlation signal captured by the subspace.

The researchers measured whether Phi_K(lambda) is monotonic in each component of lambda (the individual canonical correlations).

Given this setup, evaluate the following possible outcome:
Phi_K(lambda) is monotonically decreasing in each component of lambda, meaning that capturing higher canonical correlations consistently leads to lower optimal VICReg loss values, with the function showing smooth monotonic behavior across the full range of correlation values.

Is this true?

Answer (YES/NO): YES